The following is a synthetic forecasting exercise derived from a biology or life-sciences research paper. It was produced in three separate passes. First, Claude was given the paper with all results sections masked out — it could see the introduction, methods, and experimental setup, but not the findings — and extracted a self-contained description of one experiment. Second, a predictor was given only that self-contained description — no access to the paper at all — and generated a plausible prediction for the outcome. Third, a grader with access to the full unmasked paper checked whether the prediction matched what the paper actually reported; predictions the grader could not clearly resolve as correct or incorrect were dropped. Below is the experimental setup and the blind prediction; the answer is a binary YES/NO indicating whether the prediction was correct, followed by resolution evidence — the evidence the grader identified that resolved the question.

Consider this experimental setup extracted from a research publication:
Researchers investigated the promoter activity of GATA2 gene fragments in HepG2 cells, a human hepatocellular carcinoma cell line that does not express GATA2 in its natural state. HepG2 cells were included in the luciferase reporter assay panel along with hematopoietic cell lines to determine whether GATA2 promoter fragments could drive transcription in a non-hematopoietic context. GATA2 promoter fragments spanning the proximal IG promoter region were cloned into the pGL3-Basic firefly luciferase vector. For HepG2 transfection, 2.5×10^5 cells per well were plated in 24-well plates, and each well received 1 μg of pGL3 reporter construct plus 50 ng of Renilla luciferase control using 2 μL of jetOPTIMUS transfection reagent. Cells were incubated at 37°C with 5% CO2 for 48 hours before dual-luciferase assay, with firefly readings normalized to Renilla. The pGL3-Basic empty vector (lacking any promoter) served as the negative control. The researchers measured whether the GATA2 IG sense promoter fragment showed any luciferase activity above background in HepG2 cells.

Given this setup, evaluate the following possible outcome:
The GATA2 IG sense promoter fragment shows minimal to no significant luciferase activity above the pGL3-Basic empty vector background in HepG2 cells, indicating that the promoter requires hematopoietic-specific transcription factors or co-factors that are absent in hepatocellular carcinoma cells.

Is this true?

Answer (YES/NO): NO